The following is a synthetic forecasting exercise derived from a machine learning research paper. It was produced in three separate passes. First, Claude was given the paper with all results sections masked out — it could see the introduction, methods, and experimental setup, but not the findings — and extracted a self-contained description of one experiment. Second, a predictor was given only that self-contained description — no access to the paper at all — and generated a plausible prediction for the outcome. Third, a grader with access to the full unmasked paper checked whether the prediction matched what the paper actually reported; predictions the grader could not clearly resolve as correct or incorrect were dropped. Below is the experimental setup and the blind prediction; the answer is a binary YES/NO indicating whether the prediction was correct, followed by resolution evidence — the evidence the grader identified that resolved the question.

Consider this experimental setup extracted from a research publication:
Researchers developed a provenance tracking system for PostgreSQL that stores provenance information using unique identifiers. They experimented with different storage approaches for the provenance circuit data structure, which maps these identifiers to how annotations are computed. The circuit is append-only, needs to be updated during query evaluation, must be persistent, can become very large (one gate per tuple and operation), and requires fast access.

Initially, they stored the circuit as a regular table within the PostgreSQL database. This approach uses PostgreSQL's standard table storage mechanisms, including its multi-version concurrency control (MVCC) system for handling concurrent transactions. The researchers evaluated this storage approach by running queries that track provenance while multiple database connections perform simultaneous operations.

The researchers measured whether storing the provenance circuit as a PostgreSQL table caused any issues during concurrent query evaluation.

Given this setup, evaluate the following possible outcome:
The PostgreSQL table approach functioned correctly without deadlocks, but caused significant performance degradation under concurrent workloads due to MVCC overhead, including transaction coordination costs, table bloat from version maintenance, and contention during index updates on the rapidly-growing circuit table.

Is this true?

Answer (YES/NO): NO